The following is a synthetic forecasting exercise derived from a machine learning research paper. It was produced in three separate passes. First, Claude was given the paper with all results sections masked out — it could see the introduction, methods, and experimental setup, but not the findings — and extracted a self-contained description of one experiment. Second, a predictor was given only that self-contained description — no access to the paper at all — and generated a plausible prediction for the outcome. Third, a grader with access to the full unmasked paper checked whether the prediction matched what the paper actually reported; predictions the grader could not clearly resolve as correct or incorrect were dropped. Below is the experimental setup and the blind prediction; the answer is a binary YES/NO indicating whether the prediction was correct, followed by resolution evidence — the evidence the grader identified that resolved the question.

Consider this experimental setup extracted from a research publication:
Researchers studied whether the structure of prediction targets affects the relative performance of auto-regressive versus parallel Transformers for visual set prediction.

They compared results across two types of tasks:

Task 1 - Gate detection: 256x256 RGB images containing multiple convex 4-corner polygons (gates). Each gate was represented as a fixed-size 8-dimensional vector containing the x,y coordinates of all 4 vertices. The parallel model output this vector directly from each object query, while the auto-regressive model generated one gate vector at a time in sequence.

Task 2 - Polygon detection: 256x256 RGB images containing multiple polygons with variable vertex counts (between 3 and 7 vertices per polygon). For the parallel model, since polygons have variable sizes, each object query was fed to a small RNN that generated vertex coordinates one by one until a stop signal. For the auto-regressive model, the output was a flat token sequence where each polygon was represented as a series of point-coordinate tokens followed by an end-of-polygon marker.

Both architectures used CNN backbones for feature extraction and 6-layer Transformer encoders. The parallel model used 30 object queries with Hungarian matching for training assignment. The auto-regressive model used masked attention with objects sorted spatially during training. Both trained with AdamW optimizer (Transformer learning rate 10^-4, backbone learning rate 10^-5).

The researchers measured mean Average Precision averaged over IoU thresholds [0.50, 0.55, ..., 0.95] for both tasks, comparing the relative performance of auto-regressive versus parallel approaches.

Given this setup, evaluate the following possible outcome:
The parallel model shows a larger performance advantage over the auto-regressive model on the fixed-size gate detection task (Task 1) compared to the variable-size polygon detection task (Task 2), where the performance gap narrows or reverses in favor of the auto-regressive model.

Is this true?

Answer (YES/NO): YES